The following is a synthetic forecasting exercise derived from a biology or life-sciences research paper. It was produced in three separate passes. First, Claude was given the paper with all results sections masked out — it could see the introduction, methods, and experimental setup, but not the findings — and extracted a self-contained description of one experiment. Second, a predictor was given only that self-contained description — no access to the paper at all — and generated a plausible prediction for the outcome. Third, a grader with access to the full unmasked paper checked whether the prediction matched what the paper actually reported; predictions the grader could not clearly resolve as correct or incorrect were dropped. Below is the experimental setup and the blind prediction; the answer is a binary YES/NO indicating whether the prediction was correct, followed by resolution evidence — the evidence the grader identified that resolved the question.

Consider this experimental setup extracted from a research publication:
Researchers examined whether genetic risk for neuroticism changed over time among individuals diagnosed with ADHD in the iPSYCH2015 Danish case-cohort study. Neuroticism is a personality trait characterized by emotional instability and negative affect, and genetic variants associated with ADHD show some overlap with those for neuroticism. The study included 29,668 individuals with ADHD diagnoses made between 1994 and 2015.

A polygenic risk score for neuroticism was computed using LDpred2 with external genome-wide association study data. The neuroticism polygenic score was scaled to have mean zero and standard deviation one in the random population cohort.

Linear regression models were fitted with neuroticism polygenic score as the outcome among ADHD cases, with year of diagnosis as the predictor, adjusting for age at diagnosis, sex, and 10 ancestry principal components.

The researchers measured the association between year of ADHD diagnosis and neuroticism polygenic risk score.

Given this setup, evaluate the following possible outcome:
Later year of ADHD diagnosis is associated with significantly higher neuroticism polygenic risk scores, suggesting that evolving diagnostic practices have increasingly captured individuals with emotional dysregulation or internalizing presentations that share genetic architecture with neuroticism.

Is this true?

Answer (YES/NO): NO